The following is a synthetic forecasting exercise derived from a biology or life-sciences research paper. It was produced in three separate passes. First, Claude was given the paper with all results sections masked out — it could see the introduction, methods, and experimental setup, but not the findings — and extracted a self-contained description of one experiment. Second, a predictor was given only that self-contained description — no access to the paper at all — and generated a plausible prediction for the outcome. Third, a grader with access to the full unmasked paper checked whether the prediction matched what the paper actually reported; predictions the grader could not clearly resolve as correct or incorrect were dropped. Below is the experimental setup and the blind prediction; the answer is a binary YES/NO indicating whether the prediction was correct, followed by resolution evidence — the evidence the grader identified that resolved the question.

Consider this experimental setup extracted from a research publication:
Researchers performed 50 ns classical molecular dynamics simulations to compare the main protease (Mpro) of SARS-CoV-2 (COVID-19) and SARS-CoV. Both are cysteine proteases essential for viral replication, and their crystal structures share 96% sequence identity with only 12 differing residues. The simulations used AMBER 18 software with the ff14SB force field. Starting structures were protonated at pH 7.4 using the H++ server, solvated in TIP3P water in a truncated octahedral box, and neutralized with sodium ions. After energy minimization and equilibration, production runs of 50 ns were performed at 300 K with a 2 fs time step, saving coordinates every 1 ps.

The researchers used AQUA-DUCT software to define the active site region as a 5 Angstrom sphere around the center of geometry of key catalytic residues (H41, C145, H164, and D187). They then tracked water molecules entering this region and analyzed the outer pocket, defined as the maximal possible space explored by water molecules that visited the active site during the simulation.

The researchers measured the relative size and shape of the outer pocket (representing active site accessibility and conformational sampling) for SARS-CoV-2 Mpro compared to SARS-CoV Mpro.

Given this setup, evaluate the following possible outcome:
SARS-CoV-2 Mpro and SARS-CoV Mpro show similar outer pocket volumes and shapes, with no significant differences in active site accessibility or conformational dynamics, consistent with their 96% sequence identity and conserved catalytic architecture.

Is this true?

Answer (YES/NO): NO